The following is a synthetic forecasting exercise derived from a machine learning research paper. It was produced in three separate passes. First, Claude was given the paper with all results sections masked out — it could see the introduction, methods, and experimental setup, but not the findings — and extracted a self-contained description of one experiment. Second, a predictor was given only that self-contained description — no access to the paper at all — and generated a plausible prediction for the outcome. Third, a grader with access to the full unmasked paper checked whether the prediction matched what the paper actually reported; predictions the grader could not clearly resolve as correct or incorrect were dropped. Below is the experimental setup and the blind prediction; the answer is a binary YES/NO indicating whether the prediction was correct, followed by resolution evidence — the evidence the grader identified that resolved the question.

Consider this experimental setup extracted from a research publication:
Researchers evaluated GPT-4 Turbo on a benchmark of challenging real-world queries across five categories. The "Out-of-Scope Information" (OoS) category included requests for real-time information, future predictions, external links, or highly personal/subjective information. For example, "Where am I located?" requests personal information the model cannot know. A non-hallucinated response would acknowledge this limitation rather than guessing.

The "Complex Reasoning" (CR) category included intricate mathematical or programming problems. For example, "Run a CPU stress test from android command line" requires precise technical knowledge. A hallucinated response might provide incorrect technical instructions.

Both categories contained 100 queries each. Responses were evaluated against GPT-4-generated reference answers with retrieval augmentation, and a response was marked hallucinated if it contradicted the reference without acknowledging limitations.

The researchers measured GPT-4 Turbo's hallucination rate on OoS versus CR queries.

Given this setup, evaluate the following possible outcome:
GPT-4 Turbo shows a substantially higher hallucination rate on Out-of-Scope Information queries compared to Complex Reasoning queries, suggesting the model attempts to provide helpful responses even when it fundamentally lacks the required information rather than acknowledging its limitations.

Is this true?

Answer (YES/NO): NO